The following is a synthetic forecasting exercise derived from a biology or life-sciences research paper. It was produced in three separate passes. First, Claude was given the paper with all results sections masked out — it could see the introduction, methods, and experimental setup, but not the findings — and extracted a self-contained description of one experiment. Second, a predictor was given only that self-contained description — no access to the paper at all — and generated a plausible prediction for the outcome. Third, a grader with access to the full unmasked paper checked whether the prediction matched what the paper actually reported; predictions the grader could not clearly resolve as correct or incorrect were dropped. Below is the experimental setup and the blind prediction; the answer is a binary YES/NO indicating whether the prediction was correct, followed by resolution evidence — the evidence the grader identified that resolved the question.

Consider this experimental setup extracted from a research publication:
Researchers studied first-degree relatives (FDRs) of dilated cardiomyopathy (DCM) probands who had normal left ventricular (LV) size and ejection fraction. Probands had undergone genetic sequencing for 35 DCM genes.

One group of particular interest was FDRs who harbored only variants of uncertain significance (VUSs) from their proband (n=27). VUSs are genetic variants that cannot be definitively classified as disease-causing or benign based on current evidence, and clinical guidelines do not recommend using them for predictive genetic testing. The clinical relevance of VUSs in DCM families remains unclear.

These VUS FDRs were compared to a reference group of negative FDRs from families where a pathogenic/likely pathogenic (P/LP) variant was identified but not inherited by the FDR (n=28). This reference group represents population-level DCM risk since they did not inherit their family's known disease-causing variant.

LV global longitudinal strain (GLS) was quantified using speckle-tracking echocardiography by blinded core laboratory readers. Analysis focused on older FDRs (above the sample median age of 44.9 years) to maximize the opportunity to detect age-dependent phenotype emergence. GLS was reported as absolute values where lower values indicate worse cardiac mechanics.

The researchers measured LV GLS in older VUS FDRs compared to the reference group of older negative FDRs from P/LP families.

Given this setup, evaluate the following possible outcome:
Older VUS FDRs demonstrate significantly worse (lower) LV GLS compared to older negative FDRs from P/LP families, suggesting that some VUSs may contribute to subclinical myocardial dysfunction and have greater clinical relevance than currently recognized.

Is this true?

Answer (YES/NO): YES